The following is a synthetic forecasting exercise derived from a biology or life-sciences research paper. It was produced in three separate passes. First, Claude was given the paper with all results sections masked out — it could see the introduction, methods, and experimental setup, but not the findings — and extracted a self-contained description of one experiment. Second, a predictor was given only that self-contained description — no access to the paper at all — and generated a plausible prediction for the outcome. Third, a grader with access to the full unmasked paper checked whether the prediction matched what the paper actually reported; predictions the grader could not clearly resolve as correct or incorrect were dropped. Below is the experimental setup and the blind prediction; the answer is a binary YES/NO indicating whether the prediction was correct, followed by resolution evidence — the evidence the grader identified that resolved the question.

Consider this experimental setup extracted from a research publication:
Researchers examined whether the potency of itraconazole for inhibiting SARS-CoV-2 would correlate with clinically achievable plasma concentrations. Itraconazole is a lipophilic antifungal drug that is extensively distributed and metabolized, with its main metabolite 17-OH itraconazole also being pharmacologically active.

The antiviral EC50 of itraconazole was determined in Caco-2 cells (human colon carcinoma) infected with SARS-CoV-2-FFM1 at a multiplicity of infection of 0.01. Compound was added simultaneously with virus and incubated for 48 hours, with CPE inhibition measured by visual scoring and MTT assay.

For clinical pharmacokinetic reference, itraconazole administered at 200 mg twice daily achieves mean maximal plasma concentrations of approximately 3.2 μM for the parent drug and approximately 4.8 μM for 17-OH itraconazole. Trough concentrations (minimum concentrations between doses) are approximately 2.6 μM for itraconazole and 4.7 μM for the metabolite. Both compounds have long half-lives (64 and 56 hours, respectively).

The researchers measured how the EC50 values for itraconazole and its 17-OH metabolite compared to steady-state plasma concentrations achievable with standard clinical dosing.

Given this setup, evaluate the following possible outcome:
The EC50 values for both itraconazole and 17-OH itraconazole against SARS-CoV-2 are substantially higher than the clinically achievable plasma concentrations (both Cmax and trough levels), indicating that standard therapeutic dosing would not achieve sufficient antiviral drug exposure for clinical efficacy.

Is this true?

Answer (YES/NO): NO